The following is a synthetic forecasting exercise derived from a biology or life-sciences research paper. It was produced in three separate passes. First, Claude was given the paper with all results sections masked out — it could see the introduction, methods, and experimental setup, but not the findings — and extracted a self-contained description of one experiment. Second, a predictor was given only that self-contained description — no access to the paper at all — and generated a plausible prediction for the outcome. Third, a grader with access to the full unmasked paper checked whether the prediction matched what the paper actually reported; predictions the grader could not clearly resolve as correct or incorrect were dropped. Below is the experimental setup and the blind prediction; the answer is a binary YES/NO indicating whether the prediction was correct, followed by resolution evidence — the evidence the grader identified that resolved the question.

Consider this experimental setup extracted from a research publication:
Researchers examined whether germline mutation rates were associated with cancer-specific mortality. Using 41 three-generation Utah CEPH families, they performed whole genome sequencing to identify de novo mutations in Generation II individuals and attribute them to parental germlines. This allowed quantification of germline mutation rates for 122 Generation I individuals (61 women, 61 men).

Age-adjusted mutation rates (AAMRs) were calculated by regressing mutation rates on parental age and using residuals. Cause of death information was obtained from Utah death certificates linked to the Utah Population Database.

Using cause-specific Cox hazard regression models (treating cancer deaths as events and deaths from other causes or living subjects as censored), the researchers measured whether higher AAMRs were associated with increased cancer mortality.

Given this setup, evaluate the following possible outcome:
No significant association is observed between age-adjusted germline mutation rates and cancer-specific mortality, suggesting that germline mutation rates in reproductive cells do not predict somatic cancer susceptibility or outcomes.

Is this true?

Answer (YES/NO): YES